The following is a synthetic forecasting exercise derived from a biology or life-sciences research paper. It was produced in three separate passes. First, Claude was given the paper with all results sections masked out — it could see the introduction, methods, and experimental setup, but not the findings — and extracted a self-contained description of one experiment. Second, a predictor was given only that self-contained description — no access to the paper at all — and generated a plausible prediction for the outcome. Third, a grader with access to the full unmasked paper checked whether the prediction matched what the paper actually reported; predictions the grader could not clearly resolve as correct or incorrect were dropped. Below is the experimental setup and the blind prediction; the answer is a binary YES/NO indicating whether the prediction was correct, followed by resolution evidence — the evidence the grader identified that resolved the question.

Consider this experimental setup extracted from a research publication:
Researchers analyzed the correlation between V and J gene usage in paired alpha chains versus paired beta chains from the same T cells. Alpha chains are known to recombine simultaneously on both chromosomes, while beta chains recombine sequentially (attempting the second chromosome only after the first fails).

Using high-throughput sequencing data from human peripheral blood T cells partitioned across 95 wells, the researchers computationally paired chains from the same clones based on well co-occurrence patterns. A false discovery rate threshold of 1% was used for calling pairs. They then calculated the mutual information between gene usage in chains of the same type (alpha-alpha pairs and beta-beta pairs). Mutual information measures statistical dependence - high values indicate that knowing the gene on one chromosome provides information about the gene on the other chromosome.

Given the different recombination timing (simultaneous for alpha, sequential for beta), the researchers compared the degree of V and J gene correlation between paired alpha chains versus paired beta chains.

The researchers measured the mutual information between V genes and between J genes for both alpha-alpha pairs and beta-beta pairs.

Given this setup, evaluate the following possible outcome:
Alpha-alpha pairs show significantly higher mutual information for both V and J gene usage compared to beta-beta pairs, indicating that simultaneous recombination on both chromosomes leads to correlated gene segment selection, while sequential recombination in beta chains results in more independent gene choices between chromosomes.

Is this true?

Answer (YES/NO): YES